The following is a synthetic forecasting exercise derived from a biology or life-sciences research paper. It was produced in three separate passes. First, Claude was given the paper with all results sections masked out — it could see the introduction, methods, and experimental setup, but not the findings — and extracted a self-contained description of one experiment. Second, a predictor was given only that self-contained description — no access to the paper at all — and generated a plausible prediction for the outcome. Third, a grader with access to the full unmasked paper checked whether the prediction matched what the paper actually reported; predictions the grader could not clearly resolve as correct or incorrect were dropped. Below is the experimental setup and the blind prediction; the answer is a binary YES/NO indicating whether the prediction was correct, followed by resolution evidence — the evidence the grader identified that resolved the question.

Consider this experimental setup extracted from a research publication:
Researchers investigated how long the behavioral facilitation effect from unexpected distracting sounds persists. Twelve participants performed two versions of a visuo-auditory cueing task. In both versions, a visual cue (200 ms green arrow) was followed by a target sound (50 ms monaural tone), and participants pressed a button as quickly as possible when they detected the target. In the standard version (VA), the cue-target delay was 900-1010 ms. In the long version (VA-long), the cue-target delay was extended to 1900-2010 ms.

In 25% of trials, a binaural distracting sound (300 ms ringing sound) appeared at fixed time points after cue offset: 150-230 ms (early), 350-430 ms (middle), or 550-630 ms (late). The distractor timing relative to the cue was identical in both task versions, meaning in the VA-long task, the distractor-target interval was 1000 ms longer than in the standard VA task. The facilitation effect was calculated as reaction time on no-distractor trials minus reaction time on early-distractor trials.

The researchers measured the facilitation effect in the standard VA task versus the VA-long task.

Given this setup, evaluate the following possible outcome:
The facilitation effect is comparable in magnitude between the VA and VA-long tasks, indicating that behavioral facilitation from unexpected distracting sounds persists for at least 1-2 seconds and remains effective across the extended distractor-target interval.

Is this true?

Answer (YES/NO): NO